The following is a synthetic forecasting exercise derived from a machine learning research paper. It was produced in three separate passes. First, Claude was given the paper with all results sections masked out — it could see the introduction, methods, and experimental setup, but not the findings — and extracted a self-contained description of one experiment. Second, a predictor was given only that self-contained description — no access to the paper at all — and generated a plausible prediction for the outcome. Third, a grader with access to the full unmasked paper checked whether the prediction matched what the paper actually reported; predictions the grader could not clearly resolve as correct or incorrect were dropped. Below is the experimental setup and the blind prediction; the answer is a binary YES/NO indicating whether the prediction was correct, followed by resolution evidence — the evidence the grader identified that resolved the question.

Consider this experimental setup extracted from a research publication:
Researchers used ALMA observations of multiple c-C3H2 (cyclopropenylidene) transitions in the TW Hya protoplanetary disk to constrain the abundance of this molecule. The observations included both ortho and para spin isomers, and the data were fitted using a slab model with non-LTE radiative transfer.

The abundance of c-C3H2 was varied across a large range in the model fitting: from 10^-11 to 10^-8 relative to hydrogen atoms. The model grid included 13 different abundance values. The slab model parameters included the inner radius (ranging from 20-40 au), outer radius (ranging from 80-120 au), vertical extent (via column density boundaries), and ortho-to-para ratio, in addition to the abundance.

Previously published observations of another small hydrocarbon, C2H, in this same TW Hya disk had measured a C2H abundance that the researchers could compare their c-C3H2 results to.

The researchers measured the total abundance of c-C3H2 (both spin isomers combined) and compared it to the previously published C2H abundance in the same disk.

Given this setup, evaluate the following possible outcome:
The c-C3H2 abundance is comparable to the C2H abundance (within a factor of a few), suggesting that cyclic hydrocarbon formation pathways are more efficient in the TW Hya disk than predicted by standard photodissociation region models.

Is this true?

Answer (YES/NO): NO